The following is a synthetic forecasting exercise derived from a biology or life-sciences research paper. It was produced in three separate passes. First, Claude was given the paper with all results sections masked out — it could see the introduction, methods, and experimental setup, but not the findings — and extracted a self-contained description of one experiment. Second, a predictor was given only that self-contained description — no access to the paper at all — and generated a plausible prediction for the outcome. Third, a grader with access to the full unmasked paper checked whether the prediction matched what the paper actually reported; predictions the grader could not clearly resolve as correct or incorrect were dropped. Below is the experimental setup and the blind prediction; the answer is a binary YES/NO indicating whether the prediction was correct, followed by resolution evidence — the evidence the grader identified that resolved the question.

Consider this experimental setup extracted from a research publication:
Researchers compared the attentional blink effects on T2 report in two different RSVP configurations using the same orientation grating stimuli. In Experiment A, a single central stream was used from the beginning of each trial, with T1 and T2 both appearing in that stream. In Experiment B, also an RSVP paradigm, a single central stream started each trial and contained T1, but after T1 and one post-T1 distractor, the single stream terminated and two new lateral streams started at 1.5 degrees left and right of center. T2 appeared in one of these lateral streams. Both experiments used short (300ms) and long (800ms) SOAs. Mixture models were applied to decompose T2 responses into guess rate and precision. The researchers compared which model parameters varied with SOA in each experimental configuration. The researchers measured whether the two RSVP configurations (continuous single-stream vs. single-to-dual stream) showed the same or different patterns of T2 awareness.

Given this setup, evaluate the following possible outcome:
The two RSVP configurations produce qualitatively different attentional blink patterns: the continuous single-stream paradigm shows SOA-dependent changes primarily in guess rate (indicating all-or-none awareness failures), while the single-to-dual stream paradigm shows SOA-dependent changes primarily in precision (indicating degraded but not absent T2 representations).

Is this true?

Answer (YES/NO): NO